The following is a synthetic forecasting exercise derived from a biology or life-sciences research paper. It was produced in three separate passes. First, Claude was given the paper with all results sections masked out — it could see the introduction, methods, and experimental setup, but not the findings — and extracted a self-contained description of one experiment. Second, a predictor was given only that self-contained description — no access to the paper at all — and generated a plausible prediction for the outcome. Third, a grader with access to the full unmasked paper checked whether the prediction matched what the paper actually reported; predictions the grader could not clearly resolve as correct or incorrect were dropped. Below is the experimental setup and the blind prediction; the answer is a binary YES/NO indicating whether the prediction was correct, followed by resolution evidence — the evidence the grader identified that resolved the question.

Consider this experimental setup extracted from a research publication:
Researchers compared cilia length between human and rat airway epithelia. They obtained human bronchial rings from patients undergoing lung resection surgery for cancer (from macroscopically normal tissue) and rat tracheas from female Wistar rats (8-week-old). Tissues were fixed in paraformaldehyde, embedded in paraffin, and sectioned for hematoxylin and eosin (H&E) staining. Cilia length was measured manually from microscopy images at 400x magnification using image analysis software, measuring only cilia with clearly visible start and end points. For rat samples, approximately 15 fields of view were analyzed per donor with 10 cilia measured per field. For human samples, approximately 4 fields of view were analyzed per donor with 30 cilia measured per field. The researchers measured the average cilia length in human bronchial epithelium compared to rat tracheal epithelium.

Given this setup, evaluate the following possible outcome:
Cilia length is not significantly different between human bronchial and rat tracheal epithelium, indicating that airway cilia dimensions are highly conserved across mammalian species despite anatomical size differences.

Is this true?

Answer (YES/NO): NO